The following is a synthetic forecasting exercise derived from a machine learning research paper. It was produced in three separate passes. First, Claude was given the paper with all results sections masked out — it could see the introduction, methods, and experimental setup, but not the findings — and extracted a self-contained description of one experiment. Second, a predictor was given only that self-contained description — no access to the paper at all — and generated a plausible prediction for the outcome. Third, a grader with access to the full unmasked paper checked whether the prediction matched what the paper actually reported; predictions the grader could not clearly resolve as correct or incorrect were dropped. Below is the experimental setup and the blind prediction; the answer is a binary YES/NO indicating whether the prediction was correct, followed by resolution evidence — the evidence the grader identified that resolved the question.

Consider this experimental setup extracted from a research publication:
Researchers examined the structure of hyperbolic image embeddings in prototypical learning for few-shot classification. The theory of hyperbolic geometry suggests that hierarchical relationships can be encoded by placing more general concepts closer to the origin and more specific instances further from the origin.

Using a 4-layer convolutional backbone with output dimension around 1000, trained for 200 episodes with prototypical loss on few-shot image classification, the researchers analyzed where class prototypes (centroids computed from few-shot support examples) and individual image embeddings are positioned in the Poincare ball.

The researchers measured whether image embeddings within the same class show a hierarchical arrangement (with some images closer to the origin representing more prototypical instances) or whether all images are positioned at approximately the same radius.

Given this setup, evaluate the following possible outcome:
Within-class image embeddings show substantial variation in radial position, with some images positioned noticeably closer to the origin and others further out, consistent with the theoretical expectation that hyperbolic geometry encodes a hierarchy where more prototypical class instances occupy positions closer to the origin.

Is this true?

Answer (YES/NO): NO